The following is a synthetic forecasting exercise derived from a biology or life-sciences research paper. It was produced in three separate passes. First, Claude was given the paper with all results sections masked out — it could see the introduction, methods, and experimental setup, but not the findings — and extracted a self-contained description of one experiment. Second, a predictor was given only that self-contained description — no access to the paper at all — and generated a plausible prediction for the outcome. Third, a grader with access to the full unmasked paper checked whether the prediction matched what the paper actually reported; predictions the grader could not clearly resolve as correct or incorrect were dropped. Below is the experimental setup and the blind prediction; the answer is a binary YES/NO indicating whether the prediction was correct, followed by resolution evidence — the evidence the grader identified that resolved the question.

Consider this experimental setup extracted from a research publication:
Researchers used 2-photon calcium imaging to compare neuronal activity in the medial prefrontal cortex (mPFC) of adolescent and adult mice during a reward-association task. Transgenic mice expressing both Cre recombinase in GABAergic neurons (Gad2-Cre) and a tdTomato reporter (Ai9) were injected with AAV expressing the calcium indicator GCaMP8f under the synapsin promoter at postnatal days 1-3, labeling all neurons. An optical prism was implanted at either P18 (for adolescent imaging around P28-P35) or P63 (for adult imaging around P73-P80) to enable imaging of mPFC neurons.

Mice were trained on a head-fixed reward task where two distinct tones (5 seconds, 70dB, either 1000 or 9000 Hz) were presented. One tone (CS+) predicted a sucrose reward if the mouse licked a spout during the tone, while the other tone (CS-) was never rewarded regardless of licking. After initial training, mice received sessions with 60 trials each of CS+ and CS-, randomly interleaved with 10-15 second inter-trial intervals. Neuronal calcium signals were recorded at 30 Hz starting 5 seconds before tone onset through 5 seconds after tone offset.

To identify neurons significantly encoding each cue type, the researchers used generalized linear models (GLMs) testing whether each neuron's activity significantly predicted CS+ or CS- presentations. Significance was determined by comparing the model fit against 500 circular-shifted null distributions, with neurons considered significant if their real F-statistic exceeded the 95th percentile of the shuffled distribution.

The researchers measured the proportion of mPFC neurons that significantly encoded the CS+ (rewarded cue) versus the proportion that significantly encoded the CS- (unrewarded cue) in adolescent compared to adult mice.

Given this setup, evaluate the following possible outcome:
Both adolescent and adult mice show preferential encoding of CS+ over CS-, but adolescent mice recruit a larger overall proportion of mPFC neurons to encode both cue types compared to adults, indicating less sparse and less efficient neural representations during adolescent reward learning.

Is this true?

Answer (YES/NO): NO